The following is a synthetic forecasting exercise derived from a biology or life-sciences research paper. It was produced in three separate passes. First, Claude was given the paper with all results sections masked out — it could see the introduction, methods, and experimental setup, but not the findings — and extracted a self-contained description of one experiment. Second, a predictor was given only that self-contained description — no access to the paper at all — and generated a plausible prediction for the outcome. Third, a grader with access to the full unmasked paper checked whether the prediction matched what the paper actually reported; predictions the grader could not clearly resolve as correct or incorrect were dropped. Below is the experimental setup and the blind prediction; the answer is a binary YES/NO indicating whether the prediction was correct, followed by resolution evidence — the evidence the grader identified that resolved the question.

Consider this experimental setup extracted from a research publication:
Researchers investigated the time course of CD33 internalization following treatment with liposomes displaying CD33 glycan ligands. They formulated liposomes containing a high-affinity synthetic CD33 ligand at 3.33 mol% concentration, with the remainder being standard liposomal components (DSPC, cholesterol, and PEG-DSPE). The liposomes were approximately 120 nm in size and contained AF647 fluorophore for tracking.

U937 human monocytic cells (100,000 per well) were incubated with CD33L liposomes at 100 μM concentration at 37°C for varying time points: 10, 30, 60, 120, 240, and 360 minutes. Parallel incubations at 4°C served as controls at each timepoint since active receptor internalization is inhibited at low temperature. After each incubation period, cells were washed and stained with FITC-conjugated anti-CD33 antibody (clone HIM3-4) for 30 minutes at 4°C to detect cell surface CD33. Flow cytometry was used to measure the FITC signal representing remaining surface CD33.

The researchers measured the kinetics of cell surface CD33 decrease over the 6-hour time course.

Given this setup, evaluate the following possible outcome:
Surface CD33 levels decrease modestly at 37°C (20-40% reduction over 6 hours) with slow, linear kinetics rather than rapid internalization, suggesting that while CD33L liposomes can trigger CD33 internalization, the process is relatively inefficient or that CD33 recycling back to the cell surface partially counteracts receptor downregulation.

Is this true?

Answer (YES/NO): NO